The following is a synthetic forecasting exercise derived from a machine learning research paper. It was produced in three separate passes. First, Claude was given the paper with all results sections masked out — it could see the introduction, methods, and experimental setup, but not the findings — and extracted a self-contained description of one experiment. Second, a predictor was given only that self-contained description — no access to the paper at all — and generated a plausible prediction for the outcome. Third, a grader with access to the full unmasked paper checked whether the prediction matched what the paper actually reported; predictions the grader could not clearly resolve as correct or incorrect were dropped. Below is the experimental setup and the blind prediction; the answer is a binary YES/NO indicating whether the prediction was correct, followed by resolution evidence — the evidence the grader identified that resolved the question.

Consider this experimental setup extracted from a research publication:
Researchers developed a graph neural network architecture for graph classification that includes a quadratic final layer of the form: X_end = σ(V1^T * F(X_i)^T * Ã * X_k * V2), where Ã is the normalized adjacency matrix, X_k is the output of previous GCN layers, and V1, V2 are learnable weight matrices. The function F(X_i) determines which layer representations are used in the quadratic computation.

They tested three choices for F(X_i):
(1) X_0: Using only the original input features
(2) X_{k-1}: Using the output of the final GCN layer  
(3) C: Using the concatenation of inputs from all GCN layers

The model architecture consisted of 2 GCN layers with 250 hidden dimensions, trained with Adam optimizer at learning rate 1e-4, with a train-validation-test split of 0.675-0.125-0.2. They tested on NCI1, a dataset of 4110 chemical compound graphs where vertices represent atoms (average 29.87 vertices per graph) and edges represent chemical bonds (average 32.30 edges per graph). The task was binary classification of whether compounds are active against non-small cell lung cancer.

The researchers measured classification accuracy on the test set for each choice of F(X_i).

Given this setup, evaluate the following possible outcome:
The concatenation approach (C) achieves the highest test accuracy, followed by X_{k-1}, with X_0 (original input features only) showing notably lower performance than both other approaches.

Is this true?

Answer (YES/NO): NO